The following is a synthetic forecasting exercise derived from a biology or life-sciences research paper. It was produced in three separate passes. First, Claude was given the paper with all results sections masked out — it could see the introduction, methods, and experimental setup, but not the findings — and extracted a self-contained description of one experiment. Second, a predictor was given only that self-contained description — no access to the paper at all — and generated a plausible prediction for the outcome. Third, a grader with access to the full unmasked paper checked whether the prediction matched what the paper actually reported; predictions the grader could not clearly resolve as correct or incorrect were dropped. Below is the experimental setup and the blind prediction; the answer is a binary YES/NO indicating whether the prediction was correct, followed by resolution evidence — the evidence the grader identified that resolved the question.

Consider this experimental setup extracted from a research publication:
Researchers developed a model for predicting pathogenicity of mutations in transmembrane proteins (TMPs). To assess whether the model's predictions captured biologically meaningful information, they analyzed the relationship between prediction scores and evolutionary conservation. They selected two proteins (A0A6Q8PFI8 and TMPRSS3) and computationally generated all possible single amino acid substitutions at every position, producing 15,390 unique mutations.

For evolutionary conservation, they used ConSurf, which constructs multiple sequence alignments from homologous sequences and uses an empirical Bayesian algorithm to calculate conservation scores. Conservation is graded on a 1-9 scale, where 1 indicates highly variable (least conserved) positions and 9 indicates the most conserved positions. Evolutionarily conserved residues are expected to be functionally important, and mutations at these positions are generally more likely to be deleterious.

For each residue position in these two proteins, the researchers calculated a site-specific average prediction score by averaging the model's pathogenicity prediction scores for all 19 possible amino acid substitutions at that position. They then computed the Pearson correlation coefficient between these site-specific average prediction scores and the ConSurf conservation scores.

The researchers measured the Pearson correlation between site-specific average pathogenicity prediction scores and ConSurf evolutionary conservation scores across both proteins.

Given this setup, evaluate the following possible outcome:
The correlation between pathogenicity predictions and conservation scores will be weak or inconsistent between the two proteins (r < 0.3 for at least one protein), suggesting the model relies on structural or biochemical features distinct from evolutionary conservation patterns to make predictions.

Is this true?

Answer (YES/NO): NO